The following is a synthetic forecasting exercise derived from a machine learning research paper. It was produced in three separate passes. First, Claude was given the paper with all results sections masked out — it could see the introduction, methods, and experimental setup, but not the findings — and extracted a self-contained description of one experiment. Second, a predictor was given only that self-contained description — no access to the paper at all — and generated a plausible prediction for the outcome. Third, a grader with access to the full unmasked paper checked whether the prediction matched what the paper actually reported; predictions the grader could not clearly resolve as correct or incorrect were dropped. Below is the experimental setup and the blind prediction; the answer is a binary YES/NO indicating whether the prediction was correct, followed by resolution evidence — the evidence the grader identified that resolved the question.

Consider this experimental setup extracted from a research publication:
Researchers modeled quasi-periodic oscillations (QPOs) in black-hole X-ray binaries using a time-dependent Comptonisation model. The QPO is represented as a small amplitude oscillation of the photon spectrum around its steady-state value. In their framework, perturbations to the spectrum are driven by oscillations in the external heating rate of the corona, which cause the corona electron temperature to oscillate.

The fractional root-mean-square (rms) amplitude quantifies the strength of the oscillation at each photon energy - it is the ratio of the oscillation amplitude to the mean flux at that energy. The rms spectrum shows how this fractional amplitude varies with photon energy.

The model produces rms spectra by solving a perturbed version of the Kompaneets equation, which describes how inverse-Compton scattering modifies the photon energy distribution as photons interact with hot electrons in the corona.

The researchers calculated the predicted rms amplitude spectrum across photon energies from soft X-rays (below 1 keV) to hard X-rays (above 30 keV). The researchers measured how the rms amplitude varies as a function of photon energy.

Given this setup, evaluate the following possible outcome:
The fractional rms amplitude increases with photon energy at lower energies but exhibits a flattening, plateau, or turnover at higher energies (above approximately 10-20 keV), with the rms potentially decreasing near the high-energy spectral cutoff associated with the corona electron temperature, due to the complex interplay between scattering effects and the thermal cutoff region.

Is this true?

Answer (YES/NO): YES